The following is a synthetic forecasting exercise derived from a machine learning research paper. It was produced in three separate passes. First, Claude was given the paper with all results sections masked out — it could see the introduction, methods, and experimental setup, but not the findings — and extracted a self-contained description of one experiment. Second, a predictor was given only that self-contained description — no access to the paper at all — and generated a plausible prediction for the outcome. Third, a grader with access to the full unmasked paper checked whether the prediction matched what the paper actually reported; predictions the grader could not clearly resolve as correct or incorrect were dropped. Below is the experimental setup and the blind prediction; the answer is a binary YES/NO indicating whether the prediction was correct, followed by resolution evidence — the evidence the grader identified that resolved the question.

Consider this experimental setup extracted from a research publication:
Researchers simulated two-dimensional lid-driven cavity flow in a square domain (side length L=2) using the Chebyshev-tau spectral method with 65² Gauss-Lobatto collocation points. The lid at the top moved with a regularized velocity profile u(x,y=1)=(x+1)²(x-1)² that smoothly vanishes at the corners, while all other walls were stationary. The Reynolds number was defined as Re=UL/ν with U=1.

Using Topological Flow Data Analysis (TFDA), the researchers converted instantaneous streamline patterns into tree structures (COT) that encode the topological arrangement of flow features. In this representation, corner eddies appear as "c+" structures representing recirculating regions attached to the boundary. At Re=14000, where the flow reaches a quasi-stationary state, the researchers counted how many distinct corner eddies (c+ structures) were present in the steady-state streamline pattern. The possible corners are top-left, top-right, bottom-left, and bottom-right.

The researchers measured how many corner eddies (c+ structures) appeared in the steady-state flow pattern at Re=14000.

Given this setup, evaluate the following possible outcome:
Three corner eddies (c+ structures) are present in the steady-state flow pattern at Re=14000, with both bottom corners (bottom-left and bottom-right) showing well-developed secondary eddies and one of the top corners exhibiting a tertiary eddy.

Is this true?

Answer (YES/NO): YES